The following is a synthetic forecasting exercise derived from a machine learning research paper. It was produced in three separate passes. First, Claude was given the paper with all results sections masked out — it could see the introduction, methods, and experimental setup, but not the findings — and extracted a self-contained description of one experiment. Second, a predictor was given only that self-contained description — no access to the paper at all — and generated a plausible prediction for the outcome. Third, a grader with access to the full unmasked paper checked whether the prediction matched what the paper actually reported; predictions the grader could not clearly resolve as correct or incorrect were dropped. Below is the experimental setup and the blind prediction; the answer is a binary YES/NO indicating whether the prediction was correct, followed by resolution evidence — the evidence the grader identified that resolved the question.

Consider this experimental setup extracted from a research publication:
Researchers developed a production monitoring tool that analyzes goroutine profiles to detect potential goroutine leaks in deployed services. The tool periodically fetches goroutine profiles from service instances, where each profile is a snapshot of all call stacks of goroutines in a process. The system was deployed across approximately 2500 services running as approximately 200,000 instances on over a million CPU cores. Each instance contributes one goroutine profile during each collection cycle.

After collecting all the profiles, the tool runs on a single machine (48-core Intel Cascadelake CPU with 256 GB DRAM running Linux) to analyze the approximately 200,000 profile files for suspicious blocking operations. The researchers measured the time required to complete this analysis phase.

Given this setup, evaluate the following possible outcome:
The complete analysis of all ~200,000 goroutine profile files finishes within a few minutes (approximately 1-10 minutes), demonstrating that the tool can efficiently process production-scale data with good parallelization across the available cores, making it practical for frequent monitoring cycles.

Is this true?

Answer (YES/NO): NO